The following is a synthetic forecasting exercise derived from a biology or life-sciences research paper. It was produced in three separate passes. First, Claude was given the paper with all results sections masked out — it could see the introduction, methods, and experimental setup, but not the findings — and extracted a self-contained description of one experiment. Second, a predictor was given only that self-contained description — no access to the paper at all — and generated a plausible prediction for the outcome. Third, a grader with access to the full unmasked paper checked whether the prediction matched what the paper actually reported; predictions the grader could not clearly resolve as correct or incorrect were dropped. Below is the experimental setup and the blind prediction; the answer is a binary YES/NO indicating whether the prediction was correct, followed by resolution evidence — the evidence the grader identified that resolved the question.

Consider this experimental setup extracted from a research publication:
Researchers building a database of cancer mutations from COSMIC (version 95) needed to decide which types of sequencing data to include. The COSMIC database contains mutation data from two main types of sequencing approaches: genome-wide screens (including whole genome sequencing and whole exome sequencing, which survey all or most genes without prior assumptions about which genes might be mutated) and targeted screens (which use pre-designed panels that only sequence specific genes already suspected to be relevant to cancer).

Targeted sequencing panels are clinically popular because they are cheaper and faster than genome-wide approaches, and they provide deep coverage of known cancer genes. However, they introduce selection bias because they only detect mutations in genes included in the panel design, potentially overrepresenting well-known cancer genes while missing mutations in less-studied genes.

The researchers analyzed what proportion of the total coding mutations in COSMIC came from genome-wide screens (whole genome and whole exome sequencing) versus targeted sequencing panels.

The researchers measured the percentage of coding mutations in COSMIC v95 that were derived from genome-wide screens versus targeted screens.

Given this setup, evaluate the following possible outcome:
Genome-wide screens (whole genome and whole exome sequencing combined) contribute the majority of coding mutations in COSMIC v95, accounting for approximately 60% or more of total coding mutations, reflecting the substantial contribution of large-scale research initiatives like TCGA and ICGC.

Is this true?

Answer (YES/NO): YES